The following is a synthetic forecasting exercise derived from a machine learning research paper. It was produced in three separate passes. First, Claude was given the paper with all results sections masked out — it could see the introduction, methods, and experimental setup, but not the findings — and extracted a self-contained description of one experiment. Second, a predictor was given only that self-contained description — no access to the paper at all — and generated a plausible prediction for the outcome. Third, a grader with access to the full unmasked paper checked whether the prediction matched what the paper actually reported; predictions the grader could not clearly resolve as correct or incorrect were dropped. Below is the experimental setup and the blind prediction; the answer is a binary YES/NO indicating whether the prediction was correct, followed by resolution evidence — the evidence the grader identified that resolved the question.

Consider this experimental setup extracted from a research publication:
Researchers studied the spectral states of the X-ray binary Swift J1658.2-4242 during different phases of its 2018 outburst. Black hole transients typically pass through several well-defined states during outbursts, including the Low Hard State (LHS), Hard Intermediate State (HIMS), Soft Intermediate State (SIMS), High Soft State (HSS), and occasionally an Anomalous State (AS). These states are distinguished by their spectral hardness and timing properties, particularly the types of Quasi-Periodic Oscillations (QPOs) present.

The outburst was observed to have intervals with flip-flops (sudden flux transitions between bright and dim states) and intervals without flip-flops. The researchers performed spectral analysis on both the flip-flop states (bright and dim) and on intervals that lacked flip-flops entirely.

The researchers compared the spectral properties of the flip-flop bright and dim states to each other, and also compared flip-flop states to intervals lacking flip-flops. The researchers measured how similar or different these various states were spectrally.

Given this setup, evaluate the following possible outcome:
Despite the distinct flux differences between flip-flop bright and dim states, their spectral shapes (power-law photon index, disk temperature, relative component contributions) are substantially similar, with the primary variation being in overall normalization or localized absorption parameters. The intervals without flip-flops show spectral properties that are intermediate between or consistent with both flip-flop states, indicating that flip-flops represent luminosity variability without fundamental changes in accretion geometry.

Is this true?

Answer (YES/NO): NO